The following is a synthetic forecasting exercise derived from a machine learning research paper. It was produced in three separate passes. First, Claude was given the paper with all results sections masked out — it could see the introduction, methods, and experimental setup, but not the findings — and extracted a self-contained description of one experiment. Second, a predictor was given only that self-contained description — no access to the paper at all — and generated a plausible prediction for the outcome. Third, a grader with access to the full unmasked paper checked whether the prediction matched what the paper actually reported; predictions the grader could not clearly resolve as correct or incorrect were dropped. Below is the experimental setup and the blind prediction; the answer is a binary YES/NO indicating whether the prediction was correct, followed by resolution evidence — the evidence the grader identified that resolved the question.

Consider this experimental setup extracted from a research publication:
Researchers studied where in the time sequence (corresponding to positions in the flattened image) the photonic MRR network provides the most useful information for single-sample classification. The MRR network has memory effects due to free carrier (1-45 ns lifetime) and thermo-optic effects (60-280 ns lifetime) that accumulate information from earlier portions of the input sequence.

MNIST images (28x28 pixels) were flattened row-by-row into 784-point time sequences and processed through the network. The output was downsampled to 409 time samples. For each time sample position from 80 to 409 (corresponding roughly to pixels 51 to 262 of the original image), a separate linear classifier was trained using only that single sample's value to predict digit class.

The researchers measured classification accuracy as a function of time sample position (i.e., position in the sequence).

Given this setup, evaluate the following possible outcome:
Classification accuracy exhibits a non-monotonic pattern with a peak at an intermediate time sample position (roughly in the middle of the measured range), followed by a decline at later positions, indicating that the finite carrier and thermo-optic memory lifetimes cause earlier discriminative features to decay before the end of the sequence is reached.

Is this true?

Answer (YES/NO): NO